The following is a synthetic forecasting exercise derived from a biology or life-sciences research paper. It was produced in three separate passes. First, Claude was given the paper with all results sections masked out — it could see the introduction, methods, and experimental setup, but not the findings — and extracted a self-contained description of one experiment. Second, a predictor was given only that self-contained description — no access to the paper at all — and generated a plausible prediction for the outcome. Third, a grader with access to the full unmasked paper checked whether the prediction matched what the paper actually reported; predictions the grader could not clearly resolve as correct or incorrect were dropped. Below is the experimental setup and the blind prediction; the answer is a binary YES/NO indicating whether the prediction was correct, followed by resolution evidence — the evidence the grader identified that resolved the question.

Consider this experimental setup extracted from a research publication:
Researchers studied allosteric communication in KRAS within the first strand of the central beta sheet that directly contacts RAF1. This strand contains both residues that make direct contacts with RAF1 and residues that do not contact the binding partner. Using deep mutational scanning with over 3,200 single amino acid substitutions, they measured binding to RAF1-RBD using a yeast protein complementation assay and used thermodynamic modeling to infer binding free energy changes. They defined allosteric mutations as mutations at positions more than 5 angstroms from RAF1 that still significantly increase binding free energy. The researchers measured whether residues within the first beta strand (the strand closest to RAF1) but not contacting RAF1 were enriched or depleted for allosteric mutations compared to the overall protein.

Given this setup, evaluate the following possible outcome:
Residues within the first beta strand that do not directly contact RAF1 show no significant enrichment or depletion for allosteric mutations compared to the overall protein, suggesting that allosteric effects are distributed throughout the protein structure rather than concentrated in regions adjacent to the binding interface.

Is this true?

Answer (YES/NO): NO